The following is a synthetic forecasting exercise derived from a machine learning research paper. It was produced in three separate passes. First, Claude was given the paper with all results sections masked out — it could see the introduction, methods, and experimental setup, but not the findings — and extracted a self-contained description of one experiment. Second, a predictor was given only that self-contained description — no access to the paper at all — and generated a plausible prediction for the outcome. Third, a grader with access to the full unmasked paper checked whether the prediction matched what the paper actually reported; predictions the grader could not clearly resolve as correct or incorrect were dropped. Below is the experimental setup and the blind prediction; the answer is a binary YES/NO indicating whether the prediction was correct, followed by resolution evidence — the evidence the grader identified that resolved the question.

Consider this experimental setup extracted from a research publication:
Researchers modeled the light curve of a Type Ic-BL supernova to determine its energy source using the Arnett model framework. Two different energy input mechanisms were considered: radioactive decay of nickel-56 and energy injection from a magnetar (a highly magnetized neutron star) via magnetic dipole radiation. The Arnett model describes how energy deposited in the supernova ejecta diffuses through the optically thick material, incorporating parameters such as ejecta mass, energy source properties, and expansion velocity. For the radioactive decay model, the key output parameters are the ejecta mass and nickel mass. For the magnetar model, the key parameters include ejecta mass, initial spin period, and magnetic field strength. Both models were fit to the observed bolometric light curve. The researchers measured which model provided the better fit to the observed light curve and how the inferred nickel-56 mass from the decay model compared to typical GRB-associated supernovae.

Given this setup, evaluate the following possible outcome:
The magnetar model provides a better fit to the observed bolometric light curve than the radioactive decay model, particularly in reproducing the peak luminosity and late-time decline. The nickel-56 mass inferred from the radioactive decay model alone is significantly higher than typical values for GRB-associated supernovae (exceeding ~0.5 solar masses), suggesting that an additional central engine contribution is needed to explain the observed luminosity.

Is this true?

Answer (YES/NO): NO